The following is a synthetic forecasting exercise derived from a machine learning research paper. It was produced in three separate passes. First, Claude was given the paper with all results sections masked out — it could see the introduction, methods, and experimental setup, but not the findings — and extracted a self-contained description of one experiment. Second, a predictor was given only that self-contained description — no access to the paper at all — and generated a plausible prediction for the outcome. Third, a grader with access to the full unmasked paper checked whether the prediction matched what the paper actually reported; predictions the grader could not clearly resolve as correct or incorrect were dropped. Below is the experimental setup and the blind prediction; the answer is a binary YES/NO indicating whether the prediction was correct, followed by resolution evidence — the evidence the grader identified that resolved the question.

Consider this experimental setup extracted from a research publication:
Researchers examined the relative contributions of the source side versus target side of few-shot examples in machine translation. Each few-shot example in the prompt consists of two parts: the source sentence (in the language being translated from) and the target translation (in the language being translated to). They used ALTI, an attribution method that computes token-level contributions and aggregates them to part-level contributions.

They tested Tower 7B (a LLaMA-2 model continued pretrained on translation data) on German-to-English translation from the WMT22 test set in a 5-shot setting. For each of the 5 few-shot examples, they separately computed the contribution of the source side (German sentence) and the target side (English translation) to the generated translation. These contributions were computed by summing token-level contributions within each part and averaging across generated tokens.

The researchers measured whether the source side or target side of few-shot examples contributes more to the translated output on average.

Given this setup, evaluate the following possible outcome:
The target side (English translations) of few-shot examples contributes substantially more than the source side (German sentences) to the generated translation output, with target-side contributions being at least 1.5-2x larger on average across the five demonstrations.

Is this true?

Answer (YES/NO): NO